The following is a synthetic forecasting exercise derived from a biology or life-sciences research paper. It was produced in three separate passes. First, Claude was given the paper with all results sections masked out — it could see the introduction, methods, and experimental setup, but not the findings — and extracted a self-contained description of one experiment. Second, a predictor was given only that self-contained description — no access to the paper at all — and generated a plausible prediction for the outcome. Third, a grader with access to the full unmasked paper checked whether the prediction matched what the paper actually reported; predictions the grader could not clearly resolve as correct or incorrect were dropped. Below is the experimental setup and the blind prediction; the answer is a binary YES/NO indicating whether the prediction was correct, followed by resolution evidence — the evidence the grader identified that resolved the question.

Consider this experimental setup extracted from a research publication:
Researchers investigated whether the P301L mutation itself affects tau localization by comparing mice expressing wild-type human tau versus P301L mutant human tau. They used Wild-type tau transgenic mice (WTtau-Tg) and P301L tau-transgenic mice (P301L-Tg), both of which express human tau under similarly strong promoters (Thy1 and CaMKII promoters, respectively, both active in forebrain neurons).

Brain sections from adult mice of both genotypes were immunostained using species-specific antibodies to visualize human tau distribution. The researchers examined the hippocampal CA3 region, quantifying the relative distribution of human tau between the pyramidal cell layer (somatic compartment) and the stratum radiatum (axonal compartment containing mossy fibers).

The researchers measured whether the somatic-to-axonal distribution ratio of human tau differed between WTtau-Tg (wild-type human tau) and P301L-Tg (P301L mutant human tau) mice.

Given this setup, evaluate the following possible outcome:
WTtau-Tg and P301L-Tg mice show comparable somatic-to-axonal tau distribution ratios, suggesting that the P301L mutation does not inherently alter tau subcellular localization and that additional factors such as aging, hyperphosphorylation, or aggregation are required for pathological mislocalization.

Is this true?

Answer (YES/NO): YES